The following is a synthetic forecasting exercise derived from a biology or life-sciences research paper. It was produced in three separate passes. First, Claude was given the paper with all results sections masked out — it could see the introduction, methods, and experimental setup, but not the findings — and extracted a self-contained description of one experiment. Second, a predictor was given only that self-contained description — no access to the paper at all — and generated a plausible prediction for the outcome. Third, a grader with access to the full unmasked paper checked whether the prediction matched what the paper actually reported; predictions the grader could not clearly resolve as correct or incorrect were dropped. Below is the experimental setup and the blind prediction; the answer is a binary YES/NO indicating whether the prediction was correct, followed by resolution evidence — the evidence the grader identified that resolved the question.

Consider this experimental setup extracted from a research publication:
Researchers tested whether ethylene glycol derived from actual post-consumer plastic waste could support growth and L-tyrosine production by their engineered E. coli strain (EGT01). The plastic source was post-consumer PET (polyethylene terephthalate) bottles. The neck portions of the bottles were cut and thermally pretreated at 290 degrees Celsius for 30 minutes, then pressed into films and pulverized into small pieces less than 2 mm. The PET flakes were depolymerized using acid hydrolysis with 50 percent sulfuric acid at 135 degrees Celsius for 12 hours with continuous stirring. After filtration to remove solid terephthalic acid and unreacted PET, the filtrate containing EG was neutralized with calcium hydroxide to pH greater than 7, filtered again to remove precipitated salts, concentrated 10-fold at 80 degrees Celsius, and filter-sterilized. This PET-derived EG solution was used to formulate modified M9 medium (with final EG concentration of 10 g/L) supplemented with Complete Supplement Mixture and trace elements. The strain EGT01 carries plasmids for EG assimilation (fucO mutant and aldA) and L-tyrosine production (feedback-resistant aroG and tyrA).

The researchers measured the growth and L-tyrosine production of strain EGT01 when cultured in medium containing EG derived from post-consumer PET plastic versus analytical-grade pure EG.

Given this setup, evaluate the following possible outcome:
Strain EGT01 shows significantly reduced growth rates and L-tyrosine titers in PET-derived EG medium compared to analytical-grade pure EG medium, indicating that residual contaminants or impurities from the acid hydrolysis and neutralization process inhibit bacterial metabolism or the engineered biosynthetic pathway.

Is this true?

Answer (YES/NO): NO